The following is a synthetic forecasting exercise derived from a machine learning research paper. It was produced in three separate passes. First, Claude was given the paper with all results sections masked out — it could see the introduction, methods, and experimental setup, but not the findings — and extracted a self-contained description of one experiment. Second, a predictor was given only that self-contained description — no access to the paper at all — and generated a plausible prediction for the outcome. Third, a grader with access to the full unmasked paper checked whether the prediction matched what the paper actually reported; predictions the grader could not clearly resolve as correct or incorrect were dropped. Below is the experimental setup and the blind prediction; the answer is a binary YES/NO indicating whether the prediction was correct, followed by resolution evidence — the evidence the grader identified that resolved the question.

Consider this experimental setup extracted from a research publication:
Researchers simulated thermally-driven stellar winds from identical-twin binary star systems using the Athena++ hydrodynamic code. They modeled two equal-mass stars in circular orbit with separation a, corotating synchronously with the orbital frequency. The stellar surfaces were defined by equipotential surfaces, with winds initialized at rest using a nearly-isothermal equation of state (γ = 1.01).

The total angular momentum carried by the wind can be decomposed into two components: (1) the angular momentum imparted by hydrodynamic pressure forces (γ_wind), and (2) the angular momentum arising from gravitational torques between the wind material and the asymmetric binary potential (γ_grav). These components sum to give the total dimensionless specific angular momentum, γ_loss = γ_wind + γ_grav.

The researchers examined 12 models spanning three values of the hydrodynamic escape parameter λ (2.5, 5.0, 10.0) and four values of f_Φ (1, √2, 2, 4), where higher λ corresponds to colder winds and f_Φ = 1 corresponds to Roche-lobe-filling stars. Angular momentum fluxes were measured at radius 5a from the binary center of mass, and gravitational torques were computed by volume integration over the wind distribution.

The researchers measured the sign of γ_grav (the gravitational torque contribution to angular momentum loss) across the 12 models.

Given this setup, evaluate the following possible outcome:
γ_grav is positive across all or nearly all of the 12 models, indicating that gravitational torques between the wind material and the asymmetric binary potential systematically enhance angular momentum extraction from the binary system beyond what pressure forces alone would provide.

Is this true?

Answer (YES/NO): NO